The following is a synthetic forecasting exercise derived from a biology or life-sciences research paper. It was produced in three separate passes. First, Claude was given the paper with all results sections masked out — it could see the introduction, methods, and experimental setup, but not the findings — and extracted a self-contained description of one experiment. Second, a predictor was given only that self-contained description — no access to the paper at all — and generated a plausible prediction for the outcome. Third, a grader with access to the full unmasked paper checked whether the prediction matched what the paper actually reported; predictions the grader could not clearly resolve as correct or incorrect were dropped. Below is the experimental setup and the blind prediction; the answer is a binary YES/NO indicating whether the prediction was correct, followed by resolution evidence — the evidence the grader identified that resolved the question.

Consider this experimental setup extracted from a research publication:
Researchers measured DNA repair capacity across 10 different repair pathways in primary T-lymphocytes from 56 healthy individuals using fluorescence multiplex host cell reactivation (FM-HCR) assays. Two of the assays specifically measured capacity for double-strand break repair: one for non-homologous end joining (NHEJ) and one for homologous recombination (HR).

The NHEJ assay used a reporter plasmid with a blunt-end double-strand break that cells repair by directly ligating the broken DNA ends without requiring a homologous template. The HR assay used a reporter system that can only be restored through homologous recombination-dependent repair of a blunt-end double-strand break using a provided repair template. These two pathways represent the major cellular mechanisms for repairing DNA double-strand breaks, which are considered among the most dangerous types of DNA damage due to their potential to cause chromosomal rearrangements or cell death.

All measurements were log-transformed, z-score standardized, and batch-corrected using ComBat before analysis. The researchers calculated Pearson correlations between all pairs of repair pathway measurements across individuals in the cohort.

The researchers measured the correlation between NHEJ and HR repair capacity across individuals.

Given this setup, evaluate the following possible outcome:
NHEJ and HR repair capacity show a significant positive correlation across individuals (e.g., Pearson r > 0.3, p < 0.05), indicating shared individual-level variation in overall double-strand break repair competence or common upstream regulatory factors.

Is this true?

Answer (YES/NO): NO